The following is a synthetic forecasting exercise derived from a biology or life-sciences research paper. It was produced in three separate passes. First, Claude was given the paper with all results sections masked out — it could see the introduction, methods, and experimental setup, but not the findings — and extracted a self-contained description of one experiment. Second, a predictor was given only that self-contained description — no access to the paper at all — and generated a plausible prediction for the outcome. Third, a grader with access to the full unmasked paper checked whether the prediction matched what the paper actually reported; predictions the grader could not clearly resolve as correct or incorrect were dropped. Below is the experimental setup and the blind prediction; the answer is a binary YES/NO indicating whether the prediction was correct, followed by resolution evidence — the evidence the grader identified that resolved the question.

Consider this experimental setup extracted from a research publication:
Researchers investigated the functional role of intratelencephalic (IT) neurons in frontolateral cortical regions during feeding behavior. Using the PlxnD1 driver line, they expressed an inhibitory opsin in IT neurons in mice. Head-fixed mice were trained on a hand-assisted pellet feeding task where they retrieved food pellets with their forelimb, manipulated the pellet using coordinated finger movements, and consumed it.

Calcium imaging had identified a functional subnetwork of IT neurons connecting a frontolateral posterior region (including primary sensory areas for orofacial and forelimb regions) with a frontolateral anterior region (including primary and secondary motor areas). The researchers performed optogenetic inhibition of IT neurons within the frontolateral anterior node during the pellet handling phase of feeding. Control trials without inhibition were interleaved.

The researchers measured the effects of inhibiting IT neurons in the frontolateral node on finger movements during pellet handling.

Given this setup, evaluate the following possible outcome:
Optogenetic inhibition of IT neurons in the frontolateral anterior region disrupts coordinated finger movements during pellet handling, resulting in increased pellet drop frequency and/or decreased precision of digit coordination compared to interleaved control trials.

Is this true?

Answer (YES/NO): YES